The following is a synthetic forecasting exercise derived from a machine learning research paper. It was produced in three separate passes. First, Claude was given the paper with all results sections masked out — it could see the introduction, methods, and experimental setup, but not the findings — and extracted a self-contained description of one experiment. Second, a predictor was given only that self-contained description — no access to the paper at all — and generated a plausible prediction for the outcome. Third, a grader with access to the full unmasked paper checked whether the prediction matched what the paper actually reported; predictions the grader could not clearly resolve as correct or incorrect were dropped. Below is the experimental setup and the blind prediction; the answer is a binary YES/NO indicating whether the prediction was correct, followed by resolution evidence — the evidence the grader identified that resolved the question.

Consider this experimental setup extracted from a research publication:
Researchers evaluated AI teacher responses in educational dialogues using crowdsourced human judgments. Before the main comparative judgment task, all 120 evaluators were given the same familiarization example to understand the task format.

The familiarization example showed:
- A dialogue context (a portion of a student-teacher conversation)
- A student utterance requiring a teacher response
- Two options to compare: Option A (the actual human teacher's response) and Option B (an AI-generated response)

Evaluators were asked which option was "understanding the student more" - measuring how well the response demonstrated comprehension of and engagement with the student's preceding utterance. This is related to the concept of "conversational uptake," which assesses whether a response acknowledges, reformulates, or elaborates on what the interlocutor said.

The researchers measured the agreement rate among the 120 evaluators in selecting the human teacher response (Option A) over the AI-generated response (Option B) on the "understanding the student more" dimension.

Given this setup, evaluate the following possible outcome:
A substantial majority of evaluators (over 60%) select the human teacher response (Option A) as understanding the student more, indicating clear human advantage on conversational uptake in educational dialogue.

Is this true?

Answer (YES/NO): YES